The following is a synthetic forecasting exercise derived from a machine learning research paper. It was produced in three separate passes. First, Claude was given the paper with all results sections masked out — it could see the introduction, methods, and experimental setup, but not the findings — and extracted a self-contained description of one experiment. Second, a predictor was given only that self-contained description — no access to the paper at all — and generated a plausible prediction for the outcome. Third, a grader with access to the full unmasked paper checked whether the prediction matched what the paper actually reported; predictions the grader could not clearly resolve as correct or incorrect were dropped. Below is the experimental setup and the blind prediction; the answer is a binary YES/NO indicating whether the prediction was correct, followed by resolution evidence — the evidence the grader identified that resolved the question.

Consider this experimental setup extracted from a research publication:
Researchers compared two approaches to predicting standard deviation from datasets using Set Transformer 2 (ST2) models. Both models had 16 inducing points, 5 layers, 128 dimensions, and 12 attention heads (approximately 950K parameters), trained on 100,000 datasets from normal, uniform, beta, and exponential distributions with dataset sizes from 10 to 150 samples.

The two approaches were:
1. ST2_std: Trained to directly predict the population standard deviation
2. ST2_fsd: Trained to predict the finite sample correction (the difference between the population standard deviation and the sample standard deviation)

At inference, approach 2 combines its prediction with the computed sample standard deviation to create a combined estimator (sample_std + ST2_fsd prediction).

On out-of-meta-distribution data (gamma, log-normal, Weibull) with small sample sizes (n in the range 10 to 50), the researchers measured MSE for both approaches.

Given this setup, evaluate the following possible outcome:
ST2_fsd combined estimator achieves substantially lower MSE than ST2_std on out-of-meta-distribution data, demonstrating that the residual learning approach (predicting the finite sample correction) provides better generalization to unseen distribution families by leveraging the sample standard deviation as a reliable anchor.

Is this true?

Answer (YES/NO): YES